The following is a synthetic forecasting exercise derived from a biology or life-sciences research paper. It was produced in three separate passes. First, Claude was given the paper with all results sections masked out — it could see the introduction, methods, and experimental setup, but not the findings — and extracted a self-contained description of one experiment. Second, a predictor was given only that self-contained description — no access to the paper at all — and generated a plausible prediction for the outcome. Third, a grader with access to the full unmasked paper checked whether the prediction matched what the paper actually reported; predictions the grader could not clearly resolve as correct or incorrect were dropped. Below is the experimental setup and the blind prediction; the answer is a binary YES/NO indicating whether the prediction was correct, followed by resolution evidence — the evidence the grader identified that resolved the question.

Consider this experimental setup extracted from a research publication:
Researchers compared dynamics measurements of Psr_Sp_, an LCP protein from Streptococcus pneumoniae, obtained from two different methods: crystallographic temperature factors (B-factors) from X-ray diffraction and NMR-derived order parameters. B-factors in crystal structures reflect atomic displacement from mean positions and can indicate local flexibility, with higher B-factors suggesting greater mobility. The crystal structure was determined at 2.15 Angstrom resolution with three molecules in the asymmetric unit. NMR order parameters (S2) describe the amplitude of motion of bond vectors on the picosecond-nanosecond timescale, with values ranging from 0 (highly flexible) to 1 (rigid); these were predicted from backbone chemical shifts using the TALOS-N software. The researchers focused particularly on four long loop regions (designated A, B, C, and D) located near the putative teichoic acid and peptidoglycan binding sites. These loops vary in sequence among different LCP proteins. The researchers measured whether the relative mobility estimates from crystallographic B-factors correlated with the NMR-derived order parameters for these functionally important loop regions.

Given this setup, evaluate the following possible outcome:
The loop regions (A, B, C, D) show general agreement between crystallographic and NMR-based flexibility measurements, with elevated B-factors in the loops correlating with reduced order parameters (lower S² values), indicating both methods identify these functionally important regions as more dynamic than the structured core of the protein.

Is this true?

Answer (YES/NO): YES